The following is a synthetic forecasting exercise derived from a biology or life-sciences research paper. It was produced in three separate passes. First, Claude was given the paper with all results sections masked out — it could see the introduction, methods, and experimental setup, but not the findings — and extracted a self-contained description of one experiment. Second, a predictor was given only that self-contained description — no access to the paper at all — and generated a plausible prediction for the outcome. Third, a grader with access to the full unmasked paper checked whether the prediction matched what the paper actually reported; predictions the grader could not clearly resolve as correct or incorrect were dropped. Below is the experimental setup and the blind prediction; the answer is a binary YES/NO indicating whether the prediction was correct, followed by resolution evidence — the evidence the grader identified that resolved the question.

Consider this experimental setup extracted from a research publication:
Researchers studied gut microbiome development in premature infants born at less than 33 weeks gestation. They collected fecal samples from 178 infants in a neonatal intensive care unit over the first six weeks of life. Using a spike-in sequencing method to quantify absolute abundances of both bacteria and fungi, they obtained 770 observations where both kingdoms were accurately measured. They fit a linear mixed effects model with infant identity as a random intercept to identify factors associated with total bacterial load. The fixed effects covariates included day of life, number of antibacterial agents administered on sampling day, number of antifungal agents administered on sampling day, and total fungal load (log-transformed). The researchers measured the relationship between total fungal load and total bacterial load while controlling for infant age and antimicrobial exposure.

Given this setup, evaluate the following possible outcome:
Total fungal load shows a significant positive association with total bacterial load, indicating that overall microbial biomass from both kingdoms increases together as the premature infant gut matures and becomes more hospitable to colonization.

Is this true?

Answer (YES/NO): NO